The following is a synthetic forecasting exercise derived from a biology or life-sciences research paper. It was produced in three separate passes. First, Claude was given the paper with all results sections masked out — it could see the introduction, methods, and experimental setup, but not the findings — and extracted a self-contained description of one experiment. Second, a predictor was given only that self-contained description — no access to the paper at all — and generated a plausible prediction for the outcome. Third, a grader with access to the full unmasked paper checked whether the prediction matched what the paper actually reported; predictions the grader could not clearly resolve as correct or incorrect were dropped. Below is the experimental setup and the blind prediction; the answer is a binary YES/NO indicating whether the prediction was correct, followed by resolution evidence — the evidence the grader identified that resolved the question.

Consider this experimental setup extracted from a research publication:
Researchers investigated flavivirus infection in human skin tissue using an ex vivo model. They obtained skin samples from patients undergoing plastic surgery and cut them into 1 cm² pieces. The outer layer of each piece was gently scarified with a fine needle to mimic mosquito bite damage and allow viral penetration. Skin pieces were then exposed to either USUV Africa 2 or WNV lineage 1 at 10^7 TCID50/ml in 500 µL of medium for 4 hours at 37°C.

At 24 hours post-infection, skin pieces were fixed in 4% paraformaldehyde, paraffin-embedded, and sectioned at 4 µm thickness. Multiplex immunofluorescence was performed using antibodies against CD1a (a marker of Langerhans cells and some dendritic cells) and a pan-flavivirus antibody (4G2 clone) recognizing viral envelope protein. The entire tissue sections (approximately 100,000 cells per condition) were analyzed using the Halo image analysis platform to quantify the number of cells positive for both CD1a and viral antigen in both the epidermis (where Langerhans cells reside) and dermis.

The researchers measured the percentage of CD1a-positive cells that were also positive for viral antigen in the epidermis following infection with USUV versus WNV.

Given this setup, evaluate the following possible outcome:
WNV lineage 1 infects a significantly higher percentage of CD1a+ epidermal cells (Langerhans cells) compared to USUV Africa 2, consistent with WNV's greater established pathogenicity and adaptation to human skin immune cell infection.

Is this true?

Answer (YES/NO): NO